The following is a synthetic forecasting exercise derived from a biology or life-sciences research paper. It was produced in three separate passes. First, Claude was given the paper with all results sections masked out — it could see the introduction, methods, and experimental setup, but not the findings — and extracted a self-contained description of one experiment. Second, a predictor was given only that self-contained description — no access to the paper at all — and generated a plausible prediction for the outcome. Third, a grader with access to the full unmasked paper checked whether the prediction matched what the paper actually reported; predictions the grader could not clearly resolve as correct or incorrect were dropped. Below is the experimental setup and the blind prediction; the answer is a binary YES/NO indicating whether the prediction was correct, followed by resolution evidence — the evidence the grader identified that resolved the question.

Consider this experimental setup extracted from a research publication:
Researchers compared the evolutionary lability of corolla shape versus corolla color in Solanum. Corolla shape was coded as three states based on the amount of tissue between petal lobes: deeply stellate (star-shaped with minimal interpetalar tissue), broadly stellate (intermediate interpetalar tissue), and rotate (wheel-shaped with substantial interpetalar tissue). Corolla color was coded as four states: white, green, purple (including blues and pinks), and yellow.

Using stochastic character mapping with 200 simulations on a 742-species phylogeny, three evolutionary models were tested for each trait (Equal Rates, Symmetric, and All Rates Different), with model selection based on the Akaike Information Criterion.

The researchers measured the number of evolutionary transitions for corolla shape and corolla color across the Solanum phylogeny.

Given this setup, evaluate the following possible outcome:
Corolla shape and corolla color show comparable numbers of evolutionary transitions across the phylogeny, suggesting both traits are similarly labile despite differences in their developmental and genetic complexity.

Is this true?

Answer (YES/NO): YES